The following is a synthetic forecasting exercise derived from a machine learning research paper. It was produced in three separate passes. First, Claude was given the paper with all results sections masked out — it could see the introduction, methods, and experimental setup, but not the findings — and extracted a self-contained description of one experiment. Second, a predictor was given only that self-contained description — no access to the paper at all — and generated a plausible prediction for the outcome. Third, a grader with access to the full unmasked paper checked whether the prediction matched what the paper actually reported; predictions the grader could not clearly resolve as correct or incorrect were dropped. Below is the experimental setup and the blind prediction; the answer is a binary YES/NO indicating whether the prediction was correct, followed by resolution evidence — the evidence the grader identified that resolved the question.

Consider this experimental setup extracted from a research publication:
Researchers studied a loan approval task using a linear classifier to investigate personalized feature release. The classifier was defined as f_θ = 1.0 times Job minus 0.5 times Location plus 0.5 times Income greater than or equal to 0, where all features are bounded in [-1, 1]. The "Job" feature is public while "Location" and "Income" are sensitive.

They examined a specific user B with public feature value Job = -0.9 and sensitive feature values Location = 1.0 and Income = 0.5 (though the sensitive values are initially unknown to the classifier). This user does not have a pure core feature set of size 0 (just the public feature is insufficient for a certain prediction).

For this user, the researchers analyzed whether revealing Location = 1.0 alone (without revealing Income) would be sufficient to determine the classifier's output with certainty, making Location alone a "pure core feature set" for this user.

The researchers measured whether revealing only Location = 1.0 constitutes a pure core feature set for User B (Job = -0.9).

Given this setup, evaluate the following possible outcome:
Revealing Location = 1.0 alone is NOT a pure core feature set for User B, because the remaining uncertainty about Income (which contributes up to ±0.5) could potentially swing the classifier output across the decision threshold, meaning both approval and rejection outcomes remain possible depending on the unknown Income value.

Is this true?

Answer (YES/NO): NO